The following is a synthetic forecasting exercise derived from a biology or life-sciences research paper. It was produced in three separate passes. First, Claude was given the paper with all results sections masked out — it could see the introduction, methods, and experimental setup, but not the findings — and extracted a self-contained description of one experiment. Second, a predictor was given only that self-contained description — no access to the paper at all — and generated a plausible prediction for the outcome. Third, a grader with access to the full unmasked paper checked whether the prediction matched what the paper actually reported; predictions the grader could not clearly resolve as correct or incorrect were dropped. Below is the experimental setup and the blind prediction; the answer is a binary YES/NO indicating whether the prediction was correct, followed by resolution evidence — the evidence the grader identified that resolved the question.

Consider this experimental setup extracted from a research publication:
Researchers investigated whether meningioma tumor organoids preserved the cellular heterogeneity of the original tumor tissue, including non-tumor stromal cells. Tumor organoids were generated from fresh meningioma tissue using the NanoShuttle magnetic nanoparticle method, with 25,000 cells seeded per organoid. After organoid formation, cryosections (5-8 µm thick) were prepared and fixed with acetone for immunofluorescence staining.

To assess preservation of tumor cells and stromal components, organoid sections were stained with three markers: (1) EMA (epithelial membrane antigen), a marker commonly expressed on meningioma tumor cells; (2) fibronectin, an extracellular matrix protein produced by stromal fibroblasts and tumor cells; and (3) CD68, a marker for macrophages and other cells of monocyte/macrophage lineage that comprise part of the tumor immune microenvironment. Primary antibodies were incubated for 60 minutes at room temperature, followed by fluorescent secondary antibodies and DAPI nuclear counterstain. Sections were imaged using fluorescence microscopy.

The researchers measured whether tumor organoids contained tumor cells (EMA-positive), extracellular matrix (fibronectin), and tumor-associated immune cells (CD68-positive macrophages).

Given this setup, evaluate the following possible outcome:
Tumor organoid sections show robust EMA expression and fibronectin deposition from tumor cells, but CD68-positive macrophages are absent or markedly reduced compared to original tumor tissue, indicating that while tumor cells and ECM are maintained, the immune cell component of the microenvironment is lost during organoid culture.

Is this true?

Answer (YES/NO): NO